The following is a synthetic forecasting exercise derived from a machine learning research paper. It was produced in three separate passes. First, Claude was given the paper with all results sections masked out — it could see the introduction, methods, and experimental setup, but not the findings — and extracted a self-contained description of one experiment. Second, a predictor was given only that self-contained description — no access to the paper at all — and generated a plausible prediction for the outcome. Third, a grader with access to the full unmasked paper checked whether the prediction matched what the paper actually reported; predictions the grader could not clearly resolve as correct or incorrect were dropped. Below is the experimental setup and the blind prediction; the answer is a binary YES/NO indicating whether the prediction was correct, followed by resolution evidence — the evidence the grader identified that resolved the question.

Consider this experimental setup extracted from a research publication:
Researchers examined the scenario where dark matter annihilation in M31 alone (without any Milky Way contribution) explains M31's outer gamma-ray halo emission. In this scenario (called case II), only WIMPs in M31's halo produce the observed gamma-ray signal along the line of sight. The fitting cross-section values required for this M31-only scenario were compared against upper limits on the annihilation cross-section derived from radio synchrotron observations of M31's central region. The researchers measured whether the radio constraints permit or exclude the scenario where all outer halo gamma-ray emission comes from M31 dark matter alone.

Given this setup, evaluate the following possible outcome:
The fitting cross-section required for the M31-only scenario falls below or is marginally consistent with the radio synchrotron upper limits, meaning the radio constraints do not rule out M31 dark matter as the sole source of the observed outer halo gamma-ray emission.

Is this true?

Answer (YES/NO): NO